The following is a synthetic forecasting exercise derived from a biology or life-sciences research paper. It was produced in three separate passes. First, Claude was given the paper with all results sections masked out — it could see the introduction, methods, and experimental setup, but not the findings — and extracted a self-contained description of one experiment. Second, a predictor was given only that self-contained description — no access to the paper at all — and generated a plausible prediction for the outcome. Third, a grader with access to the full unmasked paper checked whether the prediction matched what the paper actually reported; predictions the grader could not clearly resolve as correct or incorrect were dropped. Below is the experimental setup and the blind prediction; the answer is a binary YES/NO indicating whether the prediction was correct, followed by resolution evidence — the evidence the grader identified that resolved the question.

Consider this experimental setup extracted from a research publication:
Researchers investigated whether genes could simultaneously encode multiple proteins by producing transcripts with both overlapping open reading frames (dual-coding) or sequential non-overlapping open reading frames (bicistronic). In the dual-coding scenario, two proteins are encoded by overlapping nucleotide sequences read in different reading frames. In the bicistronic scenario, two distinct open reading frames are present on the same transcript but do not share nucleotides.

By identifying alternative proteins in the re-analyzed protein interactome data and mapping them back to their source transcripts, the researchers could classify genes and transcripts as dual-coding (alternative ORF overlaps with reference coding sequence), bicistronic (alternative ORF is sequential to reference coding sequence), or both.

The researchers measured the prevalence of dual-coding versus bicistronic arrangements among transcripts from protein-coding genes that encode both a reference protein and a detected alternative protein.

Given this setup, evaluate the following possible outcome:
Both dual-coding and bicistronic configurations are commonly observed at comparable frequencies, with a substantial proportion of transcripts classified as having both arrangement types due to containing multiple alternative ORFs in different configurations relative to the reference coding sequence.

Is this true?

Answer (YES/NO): NO